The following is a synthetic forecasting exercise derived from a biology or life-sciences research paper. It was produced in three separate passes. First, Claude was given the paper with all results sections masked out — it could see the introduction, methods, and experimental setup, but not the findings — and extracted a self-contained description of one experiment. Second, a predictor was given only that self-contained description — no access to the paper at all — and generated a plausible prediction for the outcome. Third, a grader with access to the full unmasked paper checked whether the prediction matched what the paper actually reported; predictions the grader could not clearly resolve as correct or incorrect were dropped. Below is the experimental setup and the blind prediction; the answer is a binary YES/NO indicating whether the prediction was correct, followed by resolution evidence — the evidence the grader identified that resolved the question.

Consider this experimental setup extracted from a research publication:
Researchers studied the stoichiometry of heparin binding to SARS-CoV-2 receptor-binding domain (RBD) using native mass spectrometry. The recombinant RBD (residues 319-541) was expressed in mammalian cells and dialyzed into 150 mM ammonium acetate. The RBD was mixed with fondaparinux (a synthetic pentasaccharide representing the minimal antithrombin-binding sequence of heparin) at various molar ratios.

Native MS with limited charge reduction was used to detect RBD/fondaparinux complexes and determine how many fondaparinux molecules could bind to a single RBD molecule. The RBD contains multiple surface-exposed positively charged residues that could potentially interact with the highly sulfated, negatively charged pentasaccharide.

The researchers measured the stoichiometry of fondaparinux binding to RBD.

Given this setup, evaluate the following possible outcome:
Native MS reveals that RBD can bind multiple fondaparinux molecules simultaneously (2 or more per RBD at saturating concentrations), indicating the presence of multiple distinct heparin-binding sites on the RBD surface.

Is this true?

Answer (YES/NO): NO